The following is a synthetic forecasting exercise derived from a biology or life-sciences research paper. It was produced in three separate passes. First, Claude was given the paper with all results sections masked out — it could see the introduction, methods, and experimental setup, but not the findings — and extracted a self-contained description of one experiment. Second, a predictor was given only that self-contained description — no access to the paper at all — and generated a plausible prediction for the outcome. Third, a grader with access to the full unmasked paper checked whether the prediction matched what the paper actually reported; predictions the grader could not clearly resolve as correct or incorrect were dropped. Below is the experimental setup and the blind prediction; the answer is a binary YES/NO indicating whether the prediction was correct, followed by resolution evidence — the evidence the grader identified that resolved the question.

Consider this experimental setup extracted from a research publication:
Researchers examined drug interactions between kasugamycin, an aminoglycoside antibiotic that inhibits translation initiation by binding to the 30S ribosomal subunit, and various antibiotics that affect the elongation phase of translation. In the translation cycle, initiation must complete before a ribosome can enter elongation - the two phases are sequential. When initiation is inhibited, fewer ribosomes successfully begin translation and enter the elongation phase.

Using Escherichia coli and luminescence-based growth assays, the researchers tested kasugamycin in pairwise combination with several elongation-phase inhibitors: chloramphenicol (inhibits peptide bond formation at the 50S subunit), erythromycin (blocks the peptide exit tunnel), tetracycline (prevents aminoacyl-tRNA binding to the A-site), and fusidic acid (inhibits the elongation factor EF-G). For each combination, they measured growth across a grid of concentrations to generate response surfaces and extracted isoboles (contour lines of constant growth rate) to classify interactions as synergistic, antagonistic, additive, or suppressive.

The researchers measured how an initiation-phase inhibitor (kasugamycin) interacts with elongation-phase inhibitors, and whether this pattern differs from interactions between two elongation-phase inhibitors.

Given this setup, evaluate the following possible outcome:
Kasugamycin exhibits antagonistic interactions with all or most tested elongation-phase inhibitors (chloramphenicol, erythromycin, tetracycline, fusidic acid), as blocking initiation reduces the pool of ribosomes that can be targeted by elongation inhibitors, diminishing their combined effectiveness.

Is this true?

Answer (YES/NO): YES